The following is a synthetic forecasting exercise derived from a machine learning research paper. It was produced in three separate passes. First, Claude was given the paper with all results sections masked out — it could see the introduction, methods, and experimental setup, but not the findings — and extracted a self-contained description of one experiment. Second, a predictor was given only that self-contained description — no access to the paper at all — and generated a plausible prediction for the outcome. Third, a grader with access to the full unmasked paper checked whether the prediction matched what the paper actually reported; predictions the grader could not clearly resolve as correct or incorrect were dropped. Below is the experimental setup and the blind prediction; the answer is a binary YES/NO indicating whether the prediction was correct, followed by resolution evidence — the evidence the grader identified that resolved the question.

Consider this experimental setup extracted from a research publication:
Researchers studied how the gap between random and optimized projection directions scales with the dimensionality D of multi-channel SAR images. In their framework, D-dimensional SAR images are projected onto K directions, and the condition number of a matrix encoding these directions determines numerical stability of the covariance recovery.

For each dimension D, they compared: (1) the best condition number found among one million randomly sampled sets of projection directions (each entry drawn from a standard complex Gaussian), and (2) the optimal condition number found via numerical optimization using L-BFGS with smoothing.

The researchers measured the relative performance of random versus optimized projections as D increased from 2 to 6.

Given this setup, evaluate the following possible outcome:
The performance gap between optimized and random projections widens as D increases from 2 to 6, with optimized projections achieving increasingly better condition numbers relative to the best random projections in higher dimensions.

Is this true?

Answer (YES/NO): YES